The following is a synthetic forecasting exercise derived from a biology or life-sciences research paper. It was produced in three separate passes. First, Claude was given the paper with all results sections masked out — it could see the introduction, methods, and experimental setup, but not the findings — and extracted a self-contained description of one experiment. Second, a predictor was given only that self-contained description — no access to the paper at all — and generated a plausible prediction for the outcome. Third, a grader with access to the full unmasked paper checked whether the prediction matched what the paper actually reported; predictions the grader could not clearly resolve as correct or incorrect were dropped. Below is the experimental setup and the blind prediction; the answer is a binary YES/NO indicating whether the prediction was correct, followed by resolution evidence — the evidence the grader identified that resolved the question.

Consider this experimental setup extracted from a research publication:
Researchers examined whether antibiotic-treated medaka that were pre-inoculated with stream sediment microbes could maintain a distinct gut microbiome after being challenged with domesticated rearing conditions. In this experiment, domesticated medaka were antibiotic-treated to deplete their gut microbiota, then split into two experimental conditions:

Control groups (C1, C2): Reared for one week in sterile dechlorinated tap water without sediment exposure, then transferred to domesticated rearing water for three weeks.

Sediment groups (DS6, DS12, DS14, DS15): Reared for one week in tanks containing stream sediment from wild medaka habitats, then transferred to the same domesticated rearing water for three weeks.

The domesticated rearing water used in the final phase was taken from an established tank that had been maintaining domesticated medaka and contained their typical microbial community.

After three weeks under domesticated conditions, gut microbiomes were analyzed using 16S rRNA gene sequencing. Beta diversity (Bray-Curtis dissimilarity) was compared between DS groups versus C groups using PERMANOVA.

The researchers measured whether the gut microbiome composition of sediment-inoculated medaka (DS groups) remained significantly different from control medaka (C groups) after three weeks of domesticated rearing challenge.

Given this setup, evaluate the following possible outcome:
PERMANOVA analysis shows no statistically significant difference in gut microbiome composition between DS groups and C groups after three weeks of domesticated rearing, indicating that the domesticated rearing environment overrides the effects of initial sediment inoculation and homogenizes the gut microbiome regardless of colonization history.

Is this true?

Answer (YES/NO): NO